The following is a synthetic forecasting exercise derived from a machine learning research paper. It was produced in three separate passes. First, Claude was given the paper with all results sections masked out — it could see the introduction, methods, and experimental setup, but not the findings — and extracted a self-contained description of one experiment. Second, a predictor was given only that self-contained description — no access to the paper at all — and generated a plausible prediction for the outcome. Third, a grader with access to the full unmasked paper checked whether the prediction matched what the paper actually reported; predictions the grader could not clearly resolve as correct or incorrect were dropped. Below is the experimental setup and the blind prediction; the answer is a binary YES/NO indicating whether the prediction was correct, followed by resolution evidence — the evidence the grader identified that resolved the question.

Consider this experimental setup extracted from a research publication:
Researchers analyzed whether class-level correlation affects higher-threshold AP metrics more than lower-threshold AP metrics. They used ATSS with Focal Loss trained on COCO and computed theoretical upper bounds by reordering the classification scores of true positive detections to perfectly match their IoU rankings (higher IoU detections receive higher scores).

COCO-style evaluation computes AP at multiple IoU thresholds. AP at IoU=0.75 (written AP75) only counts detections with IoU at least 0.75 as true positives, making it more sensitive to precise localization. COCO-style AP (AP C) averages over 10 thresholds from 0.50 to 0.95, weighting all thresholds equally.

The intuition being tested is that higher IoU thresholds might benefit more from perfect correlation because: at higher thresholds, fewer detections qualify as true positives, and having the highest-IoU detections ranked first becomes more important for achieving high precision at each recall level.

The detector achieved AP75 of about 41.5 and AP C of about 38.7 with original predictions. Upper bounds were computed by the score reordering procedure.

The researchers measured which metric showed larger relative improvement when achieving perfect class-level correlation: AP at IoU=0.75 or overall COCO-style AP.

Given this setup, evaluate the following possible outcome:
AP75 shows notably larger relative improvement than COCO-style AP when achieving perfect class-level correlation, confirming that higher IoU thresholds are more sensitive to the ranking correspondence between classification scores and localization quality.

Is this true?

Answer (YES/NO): YES